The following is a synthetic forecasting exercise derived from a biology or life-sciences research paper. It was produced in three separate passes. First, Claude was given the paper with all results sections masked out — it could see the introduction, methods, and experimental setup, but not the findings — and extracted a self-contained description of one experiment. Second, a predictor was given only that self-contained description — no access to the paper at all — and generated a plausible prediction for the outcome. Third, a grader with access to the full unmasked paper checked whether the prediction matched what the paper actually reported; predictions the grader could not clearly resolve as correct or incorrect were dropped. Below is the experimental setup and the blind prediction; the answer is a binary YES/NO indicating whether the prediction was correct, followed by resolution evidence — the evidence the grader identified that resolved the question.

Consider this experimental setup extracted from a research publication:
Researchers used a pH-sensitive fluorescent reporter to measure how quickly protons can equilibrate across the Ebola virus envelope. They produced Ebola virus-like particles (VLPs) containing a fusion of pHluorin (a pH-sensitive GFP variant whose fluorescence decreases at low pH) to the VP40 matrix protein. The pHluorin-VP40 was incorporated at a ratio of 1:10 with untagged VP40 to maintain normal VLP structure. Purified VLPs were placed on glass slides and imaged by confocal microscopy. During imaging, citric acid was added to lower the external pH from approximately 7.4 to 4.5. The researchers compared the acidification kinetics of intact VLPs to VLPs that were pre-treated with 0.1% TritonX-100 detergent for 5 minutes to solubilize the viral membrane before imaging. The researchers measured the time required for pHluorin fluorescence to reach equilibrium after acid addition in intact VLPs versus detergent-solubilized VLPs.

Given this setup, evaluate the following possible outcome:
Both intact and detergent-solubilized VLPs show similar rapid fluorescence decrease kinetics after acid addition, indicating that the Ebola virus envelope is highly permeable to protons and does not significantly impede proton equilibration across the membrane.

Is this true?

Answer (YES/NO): NO